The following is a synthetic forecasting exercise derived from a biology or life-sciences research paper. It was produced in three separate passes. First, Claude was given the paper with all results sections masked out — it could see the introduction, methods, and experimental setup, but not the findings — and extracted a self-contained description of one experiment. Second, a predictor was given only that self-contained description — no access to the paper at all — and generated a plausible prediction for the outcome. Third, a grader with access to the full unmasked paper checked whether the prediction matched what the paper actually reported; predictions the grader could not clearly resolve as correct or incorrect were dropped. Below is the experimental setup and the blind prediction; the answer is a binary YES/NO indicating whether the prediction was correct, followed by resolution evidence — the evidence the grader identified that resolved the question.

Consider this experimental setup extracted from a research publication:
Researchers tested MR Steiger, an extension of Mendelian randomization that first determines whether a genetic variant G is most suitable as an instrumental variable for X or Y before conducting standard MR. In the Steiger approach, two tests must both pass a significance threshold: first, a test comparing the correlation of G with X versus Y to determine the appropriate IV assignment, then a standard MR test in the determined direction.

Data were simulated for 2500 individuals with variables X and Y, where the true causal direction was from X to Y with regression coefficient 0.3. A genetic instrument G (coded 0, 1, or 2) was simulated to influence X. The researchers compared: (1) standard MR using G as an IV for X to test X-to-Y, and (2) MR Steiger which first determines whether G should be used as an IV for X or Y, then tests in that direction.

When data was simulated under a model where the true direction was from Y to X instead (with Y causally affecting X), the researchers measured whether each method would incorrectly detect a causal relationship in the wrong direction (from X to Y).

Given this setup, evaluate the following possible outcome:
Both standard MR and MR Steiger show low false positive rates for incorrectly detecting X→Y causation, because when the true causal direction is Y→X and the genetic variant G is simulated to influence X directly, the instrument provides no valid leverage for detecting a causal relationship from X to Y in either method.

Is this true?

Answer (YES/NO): YES